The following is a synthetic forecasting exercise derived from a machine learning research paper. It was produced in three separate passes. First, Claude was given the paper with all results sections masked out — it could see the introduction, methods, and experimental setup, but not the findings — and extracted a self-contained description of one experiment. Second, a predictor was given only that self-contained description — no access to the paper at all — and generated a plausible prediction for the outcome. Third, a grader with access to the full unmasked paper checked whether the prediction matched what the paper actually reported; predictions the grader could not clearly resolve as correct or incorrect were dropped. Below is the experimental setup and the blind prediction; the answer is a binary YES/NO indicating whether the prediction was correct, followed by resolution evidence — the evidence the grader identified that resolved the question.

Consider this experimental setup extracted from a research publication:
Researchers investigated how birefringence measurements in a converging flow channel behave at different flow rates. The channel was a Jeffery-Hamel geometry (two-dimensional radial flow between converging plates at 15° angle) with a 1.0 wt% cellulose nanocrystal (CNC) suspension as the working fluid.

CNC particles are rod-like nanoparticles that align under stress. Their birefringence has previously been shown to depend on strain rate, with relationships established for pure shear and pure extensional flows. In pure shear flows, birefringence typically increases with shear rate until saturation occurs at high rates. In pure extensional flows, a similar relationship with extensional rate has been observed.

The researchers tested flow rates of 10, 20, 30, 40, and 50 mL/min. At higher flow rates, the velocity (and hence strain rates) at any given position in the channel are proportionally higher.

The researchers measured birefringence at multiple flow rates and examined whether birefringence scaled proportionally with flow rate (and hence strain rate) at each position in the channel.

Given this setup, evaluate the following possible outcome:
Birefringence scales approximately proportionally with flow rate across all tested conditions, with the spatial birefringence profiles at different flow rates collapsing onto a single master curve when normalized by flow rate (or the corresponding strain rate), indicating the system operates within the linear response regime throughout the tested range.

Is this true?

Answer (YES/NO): YES